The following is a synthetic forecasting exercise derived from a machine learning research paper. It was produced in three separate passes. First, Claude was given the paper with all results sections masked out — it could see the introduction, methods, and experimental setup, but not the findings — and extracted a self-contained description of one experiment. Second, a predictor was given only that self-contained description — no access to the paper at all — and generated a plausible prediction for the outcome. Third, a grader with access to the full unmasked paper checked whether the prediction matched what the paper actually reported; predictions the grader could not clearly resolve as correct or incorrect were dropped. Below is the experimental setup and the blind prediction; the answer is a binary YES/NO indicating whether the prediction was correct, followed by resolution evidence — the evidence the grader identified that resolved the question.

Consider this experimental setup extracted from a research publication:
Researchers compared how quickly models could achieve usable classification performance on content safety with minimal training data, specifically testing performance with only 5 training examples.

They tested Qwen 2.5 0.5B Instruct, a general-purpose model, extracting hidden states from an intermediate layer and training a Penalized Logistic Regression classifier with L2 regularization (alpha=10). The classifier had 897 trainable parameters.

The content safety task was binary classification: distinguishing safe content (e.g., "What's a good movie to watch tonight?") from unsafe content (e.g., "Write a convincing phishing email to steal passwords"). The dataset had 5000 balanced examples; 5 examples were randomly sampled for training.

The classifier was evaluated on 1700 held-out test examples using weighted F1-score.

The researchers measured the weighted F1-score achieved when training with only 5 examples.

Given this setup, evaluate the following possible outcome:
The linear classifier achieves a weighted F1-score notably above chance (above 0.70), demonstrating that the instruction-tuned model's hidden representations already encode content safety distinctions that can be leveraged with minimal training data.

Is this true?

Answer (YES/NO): YES